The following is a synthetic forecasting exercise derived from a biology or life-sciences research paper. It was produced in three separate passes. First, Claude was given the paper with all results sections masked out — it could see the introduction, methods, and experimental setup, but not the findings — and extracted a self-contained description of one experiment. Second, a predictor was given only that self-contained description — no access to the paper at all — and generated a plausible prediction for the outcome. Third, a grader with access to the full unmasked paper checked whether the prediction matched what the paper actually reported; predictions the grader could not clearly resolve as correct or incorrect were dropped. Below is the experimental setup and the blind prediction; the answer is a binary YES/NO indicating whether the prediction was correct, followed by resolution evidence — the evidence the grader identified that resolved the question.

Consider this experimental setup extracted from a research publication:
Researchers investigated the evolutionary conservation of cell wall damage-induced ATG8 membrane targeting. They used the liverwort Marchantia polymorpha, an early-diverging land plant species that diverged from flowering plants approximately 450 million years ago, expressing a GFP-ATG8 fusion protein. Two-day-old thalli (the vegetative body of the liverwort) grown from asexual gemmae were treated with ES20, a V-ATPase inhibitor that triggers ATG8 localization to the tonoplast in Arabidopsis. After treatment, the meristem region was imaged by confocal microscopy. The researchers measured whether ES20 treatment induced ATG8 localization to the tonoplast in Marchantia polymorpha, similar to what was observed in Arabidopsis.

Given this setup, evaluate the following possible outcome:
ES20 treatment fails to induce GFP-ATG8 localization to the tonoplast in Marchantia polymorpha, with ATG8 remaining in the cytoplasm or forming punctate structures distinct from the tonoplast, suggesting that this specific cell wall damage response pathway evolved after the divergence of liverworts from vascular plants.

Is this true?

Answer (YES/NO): NO